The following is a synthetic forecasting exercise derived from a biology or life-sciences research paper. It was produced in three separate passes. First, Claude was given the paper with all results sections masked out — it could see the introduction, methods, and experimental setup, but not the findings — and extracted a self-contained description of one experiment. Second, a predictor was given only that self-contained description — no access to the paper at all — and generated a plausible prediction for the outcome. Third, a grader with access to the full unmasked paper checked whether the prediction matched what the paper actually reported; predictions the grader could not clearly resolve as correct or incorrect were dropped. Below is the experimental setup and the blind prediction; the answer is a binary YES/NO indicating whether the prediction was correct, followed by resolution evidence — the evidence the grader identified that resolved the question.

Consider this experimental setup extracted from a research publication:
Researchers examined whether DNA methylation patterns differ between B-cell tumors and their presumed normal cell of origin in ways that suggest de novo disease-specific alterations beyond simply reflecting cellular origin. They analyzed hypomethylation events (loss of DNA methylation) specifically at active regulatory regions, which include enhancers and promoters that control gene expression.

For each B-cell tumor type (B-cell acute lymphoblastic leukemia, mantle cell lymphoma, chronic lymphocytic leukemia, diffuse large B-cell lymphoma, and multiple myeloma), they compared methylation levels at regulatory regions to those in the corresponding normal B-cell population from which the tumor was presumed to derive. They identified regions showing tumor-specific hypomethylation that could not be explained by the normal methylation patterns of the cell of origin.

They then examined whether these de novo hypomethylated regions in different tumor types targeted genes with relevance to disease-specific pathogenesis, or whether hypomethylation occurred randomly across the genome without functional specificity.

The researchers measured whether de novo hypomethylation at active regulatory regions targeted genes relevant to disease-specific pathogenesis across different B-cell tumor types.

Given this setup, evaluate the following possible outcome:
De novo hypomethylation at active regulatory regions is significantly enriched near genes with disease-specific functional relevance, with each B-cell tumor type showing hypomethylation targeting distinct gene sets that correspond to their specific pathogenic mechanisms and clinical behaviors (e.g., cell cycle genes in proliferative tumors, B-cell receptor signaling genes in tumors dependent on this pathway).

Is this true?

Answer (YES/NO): NO